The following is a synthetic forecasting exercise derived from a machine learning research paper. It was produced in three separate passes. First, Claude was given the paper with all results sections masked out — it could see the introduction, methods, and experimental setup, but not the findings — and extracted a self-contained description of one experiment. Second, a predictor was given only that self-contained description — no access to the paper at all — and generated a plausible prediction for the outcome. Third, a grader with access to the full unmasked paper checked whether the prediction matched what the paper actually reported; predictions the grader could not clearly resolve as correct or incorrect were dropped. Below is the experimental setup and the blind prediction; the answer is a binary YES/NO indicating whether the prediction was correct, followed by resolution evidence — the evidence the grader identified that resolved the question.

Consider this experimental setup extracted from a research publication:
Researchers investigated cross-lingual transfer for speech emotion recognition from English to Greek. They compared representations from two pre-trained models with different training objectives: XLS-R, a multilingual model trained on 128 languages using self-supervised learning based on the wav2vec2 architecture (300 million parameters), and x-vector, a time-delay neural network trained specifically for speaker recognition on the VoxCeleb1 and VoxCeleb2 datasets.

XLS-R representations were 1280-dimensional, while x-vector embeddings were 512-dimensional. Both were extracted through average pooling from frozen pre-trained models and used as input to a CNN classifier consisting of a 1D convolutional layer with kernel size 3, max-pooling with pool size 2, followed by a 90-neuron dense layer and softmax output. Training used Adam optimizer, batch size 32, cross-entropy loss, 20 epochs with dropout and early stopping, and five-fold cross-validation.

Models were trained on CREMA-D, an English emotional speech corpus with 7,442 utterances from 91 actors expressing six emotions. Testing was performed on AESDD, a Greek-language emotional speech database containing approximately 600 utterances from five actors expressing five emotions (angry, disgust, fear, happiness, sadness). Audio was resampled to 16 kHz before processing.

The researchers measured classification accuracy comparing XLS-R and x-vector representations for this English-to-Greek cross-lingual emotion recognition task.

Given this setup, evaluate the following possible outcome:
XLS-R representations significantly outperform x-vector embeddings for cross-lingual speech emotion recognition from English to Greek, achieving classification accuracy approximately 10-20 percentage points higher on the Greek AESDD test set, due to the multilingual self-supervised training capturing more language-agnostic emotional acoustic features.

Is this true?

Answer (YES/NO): NO